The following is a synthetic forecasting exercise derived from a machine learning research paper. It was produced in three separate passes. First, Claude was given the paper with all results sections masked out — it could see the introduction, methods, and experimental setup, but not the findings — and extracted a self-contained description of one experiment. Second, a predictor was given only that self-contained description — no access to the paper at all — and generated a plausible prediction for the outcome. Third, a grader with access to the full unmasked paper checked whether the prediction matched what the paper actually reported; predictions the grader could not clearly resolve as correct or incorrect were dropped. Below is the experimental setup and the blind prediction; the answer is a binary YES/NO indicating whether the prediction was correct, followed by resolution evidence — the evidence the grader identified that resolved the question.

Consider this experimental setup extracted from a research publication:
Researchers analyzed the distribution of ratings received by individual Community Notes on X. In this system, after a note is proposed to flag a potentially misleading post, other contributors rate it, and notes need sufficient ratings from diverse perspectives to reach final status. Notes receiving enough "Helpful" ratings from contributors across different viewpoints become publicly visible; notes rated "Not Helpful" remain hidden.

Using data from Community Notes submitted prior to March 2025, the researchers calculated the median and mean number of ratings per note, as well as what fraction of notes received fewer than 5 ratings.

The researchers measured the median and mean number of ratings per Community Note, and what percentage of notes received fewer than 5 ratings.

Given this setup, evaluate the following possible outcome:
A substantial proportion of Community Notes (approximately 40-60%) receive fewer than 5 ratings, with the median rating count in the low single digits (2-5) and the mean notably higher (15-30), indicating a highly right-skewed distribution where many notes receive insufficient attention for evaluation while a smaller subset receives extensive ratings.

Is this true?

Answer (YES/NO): NO